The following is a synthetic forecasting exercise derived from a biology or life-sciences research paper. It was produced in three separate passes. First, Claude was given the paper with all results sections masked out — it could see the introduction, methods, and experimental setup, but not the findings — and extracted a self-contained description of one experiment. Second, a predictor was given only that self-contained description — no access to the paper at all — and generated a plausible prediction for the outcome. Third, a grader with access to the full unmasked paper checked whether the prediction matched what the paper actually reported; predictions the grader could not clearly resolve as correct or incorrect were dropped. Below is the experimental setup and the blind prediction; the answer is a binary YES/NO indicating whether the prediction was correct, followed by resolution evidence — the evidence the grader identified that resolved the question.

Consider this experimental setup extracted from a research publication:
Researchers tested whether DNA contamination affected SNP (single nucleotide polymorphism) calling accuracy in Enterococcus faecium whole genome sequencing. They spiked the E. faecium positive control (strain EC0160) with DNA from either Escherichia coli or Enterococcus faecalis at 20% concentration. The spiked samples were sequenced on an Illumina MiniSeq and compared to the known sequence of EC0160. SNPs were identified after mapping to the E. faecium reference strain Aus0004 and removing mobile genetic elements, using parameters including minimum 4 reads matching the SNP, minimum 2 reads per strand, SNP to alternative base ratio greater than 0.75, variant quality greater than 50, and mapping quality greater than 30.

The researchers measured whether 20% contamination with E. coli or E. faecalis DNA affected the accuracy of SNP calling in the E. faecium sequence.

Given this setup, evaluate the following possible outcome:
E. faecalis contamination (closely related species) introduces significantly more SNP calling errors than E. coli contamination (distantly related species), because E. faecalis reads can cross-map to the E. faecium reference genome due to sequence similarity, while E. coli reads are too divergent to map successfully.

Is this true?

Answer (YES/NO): NO